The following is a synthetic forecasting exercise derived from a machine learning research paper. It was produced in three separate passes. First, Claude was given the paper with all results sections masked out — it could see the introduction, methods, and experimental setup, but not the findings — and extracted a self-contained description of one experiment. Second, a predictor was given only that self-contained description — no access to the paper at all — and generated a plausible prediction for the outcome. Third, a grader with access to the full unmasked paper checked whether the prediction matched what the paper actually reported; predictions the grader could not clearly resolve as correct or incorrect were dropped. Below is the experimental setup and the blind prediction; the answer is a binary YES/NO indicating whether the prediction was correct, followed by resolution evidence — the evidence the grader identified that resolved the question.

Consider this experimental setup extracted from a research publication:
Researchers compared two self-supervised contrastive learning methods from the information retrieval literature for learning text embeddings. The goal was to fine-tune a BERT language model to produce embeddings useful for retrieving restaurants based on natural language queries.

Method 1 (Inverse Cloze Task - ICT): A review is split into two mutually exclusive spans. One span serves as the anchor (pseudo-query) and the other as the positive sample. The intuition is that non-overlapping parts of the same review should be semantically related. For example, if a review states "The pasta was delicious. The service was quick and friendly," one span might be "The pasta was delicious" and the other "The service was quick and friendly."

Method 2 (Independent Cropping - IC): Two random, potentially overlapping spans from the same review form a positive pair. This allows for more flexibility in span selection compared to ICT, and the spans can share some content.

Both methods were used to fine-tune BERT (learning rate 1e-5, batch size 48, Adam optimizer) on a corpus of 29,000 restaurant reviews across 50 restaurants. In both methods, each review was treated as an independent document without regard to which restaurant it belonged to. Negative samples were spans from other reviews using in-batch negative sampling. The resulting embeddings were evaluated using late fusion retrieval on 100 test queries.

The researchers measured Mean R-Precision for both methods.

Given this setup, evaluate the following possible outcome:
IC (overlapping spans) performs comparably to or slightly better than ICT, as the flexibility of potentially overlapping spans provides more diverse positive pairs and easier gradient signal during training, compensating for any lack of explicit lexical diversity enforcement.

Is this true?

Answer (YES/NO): NO